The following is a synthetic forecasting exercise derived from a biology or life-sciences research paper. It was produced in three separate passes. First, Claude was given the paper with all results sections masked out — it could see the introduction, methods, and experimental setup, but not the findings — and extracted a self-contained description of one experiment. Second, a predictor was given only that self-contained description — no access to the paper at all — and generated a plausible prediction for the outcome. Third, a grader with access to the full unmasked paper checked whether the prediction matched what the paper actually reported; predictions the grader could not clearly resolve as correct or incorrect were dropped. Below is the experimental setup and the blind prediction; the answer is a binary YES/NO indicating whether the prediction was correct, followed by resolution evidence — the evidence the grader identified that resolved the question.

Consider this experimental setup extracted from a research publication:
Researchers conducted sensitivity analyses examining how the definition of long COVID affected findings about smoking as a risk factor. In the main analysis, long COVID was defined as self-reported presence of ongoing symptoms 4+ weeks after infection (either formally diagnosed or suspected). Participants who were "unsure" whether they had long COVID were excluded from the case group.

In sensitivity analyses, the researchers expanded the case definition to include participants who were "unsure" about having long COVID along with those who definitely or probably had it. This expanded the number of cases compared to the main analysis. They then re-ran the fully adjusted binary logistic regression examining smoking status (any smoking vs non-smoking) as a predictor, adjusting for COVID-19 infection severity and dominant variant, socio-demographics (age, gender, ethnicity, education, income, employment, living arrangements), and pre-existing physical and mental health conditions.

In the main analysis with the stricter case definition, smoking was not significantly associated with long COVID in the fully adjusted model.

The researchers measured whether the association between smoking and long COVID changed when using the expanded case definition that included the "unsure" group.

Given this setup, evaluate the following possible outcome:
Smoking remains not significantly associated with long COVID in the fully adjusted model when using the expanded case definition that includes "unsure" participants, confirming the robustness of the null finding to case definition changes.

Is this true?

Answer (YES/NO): NO